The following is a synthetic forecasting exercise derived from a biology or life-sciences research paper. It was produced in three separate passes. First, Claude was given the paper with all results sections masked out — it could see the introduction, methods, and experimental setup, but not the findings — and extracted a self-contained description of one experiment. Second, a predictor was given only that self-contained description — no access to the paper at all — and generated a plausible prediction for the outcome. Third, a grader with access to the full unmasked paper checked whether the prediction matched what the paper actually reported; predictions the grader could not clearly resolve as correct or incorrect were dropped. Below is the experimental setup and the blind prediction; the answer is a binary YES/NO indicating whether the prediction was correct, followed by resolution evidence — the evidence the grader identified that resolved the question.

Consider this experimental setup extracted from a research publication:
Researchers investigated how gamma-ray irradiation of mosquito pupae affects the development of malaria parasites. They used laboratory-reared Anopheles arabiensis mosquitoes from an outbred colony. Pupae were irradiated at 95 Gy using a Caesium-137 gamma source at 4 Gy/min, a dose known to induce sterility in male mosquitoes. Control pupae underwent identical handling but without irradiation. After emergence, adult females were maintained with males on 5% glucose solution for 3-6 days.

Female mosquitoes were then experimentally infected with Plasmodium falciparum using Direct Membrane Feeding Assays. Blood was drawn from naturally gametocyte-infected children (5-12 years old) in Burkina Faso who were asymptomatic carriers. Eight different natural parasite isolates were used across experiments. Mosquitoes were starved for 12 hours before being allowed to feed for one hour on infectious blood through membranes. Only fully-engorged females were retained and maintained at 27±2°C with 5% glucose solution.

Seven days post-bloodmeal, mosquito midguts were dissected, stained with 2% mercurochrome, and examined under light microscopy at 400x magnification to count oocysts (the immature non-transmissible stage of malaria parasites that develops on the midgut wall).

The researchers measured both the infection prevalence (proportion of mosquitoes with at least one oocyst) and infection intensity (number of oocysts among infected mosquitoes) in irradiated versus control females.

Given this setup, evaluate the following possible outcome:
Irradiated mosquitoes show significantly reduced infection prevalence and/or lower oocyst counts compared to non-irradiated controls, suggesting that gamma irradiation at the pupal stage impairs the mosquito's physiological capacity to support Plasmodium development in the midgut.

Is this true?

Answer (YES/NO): YES